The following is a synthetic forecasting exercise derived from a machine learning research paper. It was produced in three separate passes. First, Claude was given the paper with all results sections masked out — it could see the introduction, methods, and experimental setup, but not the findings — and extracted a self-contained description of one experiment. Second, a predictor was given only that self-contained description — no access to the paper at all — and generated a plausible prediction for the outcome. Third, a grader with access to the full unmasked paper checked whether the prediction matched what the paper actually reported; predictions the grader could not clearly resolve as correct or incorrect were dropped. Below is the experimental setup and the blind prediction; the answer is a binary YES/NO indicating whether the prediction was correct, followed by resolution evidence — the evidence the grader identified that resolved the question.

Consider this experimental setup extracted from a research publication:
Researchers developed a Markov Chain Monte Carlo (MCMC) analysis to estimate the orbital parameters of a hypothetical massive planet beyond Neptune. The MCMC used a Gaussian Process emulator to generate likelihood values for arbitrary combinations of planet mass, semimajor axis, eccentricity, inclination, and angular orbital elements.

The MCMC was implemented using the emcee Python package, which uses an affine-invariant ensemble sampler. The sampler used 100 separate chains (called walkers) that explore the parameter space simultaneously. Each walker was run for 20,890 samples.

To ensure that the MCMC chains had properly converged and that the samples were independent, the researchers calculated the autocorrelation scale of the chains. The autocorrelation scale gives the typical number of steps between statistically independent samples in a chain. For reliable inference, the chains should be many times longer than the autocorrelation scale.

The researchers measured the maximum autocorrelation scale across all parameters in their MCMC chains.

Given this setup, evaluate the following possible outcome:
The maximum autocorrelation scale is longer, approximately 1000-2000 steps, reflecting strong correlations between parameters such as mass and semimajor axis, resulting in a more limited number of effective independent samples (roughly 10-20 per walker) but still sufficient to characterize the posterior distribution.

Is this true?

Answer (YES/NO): NO